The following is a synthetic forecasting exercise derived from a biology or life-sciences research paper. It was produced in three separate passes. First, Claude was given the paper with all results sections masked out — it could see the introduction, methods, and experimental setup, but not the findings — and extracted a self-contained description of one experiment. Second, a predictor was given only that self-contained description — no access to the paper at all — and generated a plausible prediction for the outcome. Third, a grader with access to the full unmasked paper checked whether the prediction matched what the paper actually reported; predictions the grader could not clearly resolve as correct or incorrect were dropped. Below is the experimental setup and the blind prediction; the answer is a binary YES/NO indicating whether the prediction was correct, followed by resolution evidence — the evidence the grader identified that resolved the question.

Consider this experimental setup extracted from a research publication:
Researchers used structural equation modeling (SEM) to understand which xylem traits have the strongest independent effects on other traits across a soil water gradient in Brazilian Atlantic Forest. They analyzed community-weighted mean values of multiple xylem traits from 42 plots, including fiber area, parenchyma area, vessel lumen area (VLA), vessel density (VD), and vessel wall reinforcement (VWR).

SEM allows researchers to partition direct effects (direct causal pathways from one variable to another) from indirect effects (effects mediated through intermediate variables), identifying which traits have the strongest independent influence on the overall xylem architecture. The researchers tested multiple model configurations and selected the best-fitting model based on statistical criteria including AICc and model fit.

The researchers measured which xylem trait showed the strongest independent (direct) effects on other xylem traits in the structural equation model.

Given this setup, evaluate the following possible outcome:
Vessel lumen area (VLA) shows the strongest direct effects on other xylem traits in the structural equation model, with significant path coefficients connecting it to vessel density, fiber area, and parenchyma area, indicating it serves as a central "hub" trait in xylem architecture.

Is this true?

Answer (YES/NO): NO